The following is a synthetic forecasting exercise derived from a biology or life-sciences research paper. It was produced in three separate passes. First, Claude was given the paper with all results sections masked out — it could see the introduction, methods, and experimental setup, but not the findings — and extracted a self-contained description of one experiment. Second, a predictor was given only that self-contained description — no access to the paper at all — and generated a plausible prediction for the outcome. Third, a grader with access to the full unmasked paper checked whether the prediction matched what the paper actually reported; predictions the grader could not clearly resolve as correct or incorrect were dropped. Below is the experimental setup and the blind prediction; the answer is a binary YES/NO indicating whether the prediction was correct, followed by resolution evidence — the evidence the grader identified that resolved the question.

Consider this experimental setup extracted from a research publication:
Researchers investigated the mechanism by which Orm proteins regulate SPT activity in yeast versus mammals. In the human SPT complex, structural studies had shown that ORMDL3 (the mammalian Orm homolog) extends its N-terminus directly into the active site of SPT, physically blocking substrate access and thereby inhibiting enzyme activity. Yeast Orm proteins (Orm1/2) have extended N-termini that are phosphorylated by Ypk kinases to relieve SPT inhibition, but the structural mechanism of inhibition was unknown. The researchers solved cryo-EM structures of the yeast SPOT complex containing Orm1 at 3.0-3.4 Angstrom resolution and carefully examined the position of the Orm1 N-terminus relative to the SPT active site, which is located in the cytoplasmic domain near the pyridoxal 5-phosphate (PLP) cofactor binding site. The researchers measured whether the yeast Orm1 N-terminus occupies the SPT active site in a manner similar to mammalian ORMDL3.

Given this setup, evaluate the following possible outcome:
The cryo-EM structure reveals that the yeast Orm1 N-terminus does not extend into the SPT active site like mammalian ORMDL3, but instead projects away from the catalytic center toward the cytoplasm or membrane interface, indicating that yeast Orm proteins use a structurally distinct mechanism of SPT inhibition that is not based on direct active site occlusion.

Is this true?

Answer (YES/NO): YES